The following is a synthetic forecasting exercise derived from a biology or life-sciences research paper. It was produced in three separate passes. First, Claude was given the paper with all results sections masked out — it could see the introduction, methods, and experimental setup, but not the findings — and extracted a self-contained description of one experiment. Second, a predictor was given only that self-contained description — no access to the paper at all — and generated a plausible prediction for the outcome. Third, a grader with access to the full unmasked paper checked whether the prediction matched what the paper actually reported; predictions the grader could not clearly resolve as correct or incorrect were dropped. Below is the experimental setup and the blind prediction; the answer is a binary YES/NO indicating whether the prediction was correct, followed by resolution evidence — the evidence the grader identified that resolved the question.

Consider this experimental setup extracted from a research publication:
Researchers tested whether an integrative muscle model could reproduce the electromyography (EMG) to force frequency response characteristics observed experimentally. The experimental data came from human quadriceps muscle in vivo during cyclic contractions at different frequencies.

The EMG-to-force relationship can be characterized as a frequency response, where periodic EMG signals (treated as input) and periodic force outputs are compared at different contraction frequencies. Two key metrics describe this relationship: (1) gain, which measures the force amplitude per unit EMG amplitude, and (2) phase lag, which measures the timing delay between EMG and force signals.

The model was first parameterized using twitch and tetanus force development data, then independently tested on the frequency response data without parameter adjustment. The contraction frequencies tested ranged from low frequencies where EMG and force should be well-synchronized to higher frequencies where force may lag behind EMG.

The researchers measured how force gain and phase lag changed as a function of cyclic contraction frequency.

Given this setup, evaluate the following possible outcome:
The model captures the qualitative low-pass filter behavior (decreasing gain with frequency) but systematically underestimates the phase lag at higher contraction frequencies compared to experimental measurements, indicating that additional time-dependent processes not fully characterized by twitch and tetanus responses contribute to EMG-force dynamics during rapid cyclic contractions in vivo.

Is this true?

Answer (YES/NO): NO